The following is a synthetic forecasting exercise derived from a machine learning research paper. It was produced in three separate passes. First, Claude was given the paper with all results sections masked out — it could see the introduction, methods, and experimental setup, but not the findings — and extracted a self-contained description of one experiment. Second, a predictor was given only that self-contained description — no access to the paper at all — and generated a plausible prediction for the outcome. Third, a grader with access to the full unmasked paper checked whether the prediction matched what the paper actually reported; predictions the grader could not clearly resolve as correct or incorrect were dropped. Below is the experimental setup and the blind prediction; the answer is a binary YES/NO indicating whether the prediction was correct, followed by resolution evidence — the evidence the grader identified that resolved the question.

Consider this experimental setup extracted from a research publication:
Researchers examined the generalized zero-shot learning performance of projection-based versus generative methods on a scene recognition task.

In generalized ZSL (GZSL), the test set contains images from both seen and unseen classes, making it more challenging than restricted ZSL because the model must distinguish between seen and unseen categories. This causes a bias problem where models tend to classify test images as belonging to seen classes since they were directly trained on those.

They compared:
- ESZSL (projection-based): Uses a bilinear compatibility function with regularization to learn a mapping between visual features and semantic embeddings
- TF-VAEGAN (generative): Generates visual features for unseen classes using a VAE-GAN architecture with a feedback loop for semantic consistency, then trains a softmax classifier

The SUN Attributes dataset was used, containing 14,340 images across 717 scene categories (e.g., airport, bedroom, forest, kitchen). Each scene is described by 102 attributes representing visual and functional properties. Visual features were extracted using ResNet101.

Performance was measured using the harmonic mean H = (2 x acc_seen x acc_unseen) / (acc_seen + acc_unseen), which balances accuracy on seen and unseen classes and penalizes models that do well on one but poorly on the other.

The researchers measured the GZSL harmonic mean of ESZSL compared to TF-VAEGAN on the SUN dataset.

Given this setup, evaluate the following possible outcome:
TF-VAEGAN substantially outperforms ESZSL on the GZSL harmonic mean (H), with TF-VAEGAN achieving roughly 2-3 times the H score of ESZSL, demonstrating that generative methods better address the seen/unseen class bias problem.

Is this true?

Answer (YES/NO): YES